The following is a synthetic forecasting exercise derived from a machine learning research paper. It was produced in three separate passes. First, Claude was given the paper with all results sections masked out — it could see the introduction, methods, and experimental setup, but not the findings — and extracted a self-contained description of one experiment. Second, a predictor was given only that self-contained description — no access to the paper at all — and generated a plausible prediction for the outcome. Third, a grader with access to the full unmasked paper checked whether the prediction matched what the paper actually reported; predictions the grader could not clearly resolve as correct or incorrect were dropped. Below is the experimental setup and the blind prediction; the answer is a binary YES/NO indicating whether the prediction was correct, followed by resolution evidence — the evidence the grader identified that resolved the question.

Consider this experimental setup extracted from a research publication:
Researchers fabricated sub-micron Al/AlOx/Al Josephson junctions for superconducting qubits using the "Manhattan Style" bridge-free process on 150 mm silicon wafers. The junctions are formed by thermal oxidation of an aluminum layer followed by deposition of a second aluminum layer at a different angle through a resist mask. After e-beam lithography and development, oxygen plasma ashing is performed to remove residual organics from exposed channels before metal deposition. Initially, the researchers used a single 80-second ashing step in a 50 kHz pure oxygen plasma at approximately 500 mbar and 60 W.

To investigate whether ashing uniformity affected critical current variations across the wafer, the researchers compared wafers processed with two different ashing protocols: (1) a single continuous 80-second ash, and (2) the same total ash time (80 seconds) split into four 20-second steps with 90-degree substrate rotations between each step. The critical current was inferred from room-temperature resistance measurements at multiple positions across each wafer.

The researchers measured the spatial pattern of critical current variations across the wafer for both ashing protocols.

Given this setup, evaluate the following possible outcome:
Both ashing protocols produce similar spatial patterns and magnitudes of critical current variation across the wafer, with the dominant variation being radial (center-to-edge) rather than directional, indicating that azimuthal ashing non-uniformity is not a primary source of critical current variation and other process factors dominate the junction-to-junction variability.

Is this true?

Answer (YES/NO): NO